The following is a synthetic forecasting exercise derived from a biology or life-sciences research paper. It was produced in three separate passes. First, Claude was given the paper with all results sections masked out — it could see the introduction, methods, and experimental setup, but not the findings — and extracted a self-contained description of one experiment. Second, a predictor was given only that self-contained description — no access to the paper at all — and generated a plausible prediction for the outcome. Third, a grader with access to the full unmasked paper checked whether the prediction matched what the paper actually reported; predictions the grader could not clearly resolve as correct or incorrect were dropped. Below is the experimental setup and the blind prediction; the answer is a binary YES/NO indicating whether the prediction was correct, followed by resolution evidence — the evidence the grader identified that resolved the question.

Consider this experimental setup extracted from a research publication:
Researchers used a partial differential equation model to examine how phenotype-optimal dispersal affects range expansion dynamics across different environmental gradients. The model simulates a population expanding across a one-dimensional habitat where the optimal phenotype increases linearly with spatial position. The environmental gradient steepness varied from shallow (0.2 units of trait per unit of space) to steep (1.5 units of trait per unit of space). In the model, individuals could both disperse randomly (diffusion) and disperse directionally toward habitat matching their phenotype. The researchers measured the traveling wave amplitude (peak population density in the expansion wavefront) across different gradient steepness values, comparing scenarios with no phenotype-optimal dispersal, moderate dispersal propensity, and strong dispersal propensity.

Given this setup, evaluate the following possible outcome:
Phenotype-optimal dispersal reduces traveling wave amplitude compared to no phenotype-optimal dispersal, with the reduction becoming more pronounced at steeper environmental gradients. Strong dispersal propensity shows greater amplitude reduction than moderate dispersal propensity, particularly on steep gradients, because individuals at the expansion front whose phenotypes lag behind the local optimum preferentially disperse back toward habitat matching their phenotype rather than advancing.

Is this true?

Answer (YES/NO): NO